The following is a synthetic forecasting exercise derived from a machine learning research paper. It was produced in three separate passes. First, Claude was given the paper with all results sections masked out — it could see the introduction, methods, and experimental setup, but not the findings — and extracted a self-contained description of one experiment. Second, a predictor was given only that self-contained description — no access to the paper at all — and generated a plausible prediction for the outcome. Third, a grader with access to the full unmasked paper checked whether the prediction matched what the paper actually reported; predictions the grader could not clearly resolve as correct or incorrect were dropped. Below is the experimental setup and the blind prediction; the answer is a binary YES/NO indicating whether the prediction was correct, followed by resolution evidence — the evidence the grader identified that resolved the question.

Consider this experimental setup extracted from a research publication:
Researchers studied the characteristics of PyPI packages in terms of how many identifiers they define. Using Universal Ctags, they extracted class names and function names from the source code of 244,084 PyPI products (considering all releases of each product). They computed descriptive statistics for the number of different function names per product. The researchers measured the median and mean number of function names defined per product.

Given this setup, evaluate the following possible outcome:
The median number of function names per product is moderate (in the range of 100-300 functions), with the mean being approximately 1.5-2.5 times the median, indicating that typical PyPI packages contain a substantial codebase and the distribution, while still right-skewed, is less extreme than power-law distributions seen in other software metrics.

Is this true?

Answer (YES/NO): NO